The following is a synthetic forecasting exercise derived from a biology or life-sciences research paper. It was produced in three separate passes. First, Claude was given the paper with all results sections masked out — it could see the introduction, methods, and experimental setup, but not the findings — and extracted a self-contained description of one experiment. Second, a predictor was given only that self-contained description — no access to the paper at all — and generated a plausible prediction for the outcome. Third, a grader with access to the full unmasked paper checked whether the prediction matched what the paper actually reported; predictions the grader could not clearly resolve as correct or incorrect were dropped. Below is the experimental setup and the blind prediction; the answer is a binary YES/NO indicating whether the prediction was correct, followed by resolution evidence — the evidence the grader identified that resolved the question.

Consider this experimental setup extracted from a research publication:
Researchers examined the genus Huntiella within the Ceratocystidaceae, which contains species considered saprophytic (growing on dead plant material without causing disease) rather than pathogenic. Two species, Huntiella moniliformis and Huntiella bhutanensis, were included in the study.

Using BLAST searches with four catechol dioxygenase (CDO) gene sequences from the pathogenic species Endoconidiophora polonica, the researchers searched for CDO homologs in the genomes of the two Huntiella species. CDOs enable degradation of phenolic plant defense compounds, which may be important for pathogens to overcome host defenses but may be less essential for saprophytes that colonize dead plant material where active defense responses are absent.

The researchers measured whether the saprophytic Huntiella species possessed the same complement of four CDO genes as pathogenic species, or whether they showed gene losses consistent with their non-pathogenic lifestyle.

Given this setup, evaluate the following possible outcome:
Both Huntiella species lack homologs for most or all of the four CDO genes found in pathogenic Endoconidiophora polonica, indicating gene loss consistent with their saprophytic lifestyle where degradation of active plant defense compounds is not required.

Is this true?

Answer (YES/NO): YES